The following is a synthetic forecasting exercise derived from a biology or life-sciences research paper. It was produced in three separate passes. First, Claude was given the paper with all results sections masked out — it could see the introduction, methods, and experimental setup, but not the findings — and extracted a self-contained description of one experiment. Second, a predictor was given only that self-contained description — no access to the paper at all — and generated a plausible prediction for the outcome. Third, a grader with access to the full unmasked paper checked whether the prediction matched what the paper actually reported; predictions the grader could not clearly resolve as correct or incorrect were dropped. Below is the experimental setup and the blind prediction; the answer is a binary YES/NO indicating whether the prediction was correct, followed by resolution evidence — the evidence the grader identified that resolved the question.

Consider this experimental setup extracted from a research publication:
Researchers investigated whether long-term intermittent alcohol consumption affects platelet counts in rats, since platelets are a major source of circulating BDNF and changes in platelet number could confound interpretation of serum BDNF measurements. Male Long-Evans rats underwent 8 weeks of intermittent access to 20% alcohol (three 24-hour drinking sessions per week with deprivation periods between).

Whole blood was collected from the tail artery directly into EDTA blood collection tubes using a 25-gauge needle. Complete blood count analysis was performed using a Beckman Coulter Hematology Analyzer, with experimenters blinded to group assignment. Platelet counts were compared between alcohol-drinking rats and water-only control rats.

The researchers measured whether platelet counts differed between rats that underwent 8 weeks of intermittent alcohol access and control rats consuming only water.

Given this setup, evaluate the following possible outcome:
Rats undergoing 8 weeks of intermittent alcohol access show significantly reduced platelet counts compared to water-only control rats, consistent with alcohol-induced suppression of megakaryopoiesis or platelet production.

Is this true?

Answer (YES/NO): NO